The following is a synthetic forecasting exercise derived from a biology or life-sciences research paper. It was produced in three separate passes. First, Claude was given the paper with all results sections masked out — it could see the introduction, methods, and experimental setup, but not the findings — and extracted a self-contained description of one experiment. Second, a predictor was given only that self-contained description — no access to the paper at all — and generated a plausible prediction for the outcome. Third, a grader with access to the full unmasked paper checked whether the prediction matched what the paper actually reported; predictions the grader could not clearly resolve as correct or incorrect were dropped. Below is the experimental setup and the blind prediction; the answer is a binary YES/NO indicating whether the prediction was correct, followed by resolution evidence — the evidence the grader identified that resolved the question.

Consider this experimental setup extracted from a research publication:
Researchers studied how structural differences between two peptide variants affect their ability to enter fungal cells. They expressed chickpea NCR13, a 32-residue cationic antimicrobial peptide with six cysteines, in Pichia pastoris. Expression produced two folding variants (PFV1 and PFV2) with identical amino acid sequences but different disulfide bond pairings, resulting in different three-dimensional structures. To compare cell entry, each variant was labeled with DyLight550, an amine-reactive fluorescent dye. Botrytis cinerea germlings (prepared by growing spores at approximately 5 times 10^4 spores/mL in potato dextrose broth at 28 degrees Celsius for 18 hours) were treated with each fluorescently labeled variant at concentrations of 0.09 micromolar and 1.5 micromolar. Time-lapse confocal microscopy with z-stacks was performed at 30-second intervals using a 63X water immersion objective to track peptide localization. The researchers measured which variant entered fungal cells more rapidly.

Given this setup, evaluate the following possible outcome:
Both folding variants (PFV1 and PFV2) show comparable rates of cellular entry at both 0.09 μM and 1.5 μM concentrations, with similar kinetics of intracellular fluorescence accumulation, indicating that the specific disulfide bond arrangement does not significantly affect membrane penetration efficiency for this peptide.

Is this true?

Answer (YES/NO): NO